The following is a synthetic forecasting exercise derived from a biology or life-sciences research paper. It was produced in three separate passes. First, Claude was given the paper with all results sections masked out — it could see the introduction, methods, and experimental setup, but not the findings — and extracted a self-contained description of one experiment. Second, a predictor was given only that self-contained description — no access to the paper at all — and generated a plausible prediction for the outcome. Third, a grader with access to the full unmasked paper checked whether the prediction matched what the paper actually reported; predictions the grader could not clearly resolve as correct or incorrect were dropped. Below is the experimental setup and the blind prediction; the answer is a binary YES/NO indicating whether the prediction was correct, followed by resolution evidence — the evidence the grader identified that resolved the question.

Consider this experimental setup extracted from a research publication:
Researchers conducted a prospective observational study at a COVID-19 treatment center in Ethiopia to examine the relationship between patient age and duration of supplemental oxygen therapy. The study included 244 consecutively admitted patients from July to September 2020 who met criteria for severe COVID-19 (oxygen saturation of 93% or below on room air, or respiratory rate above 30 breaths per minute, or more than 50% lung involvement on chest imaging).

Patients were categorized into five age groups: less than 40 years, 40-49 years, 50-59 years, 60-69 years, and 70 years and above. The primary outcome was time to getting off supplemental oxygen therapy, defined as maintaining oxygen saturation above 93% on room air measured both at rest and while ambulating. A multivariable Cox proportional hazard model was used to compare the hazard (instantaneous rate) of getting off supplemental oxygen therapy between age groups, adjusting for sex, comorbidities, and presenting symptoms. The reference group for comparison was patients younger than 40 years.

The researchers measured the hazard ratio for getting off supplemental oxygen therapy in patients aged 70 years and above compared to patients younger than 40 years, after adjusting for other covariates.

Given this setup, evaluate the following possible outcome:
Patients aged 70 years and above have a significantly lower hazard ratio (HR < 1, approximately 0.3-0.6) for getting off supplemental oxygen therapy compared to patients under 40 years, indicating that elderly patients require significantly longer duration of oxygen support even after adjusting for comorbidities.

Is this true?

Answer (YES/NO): YES